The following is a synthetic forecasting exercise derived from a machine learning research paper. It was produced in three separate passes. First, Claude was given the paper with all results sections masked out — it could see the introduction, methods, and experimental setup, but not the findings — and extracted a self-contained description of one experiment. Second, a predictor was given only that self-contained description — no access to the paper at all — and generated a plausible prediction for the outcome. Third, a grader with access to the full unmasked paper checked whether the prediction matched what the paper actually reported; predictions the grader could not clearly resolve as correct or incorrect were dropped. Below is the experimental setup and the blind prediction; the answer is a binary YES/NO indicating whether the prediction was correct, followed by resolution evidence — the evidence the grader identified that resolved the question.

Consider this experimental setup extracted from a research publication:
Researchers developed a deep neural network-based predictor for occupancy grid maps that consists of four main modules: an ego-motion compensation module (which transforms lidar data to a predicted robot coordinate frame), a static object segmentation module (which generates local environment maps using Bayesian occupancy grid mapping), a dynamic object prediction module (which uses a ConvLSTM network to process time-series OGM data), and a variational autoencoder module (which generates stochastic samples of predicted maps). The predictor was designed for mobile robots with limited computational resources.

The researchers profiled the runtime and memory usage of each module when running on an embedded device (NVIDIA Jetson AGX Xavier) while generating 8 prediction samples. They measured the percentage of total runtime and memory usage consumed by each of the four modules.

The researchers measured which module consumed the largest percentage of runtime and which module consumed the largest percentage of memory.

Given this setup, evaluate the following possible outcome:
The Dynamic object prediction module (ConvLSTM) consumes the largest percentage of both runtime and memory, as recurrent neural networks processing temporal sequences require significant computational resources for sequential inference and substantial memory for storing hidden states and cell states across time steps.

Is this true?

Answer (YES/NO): NO